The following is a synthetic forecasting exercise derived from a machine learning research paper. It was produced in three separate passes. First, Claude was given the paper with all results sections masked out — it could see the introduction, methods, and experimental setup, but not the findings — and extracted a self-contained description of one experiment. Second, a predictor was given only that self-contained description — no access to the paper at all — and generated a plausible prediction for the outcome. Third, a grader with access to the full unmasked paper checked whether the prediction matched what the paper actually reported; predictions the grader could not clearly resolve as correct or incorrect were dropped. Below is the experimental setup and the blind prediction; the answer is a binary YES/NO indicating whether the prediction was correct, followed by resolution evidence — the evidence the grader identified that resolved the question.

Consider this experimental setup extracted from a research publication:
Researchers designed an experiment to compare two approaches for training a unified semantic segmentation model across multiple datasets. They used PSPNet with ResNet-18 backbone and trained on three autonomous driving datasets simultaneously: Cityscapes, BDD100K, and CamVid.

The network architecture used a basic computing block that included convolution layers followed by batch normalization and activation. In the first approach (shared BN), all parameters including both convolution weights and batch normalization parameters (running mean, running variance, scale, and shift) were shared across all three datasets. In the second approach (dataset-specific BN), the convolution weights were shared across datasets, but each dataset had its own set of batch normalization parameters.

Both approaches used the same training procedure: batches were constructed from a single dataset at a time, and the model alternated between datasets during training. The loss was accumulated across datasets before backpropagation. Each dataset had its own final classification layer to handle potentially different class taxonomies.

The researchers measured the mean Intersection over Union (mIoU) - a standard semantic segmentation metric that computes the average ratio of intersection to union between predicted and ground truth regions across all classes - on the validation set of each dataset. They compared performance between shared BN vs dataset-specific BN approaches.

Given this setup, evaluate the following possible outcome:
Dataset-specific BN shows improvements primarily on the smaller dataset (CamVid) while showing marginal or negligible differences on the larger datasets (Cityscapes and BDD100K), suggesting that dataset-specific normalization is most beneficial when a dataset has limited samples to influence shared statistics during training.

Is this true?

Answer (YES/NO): NO